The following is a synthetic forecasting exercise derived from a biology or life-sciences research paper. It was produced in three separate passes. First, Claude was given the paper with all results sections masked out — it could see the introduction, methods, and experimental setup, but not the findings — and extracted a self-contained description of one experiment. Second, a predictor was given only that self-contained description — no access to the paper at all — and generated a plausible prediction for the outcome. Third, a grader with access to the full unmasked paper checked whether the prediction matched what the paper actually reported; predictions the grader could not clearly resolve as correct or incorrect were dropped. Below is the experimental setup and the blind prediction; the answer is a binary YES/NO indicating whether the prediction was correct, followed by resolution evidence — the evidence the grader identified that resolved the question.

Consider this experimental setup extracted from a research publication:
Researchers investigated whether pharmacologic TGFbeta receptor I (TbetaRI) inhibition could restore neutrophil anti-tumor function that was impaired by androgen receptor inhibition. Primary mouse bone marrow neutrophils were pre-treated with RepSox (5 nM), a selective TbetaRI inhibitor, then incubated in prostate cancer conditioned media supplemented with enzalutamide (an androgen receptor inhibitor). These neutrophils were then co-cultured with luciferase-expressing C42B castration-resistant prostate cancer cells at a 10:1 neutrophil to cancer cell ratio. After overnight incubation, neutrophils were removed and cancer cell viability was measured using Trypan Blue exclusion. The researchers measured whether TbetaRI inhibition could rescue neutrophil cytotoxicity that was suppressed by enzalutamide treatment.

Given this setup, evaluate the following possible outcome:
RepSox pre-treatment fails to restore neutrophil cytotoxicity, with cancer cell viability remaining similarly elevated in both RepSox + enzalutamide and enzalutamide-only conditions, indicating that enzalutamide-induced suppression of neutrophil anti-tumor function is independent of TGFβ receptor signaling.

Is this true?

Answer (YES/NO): NO